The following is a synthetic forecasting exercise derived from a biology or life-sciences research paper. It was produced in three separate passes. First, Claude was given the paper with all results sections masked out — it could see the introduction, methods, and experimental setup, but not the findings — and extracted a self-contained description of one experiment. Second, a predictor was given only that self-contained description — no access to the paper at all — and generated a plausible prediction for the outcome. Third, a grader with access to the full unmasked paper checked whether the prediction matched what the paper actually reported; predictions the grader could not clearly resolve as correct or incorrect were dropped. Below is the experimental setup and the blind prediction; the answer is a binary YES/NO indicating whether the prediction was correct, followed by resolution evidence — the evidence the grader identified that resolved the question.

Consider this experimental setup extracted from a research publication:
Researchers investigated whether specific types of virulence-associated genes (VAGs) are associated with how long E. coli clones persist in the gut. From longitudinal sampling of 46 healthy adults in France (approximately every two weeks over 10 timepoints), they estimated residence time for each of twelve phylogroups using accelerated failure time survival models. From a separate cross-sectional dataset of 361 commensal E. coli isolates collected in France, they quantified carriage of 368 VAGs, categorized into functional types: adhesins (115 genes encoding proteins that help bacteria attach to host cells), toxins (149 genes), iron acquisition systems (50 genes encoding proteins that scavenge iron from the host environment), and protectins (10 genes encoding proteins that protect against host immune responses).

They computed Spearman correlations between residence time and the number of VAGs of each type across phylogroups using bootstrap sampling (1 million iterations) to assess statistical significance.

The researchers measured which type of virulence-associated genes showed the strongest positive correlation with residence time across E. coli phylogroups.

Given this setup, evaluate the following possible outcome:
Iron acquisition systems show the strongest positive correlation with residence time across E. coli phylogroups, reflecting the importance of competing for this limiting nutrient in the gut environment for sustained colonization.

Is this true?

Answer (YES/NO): NO